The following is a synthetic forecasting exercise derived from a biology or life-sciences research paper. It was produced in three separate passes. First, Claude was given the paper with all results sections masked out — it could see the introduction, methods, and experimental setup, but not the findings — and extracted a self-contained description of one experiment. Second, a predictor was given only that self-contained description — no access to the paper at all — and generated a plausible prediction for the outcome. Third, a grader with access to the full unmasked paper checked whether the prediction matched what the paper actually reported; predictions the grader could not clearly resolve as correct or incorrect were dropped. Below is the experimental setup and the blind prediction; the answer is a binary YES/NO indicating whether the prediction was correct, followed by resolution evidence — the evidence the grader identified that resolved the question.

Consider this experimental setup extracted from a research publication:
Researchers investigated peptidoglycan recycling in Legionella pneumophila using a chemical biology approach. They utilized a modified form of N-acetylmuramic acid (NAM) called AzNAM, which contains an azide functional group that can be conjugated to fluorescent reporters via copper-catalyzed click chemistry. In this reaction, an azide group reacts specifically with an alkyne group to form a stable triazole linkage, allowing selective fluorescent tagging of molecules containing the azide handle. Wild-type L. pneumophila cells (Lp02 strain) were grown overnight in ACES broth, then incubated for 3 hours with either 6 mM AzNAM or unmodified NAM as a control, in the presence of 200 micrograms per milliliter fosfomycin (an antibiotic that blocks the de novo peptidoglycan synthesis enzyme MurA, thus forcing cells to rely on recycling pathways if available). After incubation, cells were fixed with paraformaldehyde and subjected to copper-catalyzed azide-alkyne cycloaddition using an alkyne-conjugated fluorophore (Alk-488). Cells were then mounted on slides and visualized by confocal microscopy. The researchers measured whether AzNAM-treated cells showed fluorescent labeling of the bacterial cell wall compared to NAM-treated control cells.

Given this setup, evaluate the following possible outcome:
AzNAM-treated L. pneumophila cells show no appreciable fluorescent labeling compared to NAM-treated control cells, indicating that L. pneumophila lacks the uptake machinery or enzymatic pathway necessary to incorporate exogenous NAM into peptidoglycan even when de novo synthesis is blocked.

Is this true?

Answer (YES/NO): NO